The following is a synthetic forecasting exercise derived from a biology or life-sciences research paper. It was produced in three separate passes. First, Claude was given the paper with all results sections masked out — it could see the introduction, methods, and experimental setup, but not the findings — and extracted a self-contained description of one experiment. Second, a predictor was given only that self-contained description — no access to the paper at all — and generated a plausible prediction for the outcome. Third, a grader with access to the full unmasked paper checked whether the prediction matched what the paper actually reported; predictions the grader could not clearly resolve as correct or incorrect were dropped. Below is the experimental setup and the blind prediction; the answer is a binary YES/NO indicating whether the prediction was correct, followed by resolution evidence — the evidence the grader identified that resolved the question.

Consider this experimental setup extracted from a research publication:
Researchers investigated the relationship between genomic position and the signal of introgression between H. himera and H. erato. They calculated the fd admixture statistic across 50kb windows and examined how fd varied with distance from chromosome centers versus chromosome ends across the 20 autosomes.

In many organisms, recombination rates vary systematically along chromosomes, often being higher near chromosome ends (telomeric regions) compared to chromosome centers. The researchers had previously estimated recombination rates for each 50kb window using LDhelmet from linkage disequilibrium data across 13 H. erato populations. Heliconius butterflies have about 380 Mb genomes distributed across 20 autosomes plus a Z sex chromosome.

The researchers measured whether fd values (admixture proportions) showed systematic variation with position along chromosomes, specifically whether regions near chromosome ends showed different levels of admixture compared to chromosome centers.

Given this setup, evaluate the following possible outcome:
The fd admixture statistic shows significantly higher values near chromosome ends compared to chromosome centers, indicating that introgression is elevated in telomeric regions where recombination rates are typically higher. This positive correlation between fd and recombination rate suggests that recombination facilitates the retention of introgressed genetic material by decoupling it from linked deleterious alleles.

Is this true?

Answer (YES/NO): NO